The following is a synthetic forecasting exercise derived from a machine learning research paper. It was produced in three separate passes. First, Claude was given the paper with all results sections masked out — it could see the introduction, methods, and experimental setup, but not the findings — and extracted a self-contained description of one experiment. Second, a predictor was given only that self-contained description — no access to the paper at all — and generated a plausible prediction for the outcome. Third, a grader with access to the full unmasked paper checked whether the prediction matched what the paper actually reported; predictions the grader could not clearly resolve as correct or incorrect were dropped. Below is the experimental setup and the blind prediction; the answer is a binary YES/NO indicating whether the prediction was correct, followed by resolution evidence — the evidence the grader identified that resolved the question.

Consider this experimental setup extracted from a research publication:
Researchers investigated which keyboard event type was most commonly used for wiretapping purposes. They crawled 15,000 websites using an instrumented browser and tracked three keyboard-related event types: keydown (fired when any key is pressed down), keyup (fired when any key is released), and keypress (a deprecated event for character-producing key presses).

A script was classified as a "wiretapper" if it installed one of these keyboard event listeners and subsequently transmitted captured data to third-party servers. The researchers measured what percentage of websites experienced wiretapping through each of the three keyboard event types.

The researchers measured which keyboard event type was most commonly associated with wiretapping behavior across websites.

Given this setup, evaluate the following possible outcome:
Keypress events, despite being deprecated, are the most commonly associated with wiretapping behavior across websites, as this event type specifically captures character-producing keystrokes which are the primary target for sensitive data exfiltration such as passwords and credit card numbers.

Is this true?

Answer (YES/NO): NO